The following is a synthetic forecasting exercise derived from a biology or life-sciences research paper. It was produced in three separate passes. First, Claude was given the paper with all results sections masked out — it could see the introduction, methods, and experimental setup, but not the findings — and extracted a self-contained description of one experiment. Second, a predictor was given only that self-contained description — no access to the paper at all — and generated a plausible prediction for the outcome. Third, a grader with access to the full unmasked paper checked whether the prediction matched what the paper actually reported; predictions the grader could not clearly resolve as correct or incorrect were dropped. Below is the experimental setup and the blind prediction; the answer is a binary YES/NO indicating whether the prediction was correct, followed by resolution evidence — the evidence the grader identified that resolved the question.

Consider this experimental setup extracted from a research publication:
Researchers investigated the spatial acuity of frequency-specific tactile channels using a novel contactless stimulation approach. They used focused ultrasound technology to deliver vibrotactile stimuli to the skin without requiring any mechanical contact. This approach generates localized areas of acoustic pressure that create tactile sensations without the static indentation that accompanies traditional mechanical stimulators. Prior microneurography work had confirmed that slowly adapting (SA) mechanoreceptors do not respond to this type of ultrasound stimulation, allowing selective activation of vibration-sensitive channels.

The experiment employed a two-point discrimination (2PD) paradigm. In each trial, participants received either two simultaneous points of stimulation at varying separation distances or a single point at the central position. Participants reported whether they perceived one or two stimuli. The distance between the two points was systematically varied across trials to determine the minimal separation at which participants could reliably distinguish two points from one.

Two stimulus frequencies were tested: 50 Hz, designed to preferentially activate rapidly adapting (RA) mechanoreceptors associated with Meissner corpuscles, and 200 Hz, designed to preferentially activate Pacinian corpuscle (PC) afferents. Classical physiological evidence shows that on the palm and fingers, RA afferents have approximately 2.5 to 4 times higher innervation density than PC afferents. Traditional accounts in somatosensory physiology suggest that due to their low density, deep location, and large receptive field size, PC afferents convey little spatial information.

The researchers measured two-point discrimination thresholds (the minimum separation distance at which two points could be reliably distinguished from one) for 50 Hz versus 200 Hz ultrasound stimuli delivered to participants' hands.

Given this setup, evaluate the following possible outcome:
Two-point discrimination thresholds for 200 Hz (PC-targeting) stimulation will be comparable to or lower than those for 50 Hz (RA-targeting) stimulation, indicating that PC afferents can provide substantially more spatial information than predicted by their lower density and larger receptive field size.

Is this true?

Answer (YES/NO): YES